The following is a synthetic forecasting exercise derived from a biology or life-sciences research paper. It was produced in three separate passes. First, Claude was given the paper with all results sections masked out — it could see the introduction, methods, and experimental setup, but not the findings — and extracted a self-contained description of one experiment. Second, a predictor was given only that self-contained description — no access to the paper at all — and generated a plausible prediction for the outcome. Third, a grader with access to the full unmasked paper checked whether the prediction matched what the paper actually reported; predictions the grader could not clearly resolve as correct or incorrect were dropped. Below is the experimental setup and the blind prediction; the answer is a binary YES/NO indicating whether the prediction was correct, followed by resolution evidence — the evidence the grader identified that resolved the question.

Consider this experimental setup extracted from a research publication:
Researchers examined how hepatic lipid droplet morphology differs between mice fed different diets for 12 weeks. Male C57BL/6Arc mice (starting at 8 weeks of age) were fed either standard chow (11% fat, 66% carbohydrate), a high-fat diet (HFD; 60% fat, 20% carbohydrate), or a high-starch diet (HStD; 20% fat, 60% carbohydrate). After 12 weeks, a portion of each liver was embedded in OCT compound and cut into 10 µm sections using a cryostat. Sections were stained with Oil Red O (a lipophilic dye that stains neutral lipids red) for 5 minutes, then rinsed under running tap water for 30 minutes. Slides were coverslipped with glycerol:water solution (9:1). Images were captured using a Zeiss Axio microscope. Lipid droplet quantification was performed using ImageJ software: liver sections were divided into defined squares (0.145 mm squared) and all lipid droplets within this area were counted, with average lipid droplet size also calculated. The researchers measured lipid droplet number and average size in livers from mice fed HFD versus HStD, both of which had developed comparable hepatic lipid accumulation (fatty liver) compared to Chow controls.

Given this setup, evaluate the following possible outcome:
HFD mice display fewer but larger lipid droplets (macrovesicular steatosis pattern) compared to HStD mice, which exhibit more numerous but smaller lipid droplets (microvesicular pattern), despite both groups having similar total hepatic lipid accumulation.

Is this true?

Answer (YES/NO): NO